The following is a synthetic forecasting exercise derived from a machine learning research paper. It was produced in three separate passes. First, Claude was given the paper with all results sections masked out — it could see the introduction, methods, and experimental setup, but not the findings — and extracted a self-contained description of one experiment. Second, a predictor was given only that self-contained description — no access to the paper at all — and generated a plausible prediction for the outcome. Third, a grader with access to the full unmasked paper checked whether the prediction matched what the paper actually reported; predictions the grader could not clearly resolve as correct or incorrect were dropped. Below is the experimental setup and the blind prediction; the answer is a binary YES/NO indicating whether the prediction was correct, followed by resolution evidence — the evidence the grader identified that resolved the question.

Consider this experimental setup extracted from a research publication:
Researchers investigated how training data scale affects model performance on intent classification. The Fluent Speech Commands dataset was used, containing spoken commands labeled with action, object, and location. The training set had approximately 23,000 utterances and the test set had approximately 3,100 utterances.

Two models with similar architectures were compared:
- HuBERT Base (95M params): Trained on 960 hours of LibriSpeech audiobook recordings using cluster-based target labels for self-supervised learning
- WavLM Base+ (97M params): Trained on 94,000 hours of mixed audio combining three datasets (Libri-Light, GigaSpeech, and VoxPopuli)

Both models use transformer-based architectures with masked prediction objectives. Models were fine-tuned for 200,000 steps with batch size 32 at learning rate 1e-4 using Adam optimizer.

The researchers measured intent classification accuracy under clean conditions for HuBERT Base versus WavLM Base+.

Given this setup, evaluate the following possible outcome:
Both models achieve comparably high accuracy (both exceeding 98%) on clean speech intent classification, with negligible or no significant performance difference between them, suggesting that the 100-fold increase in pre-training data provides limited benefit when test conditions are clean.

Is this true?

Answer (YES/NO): NO